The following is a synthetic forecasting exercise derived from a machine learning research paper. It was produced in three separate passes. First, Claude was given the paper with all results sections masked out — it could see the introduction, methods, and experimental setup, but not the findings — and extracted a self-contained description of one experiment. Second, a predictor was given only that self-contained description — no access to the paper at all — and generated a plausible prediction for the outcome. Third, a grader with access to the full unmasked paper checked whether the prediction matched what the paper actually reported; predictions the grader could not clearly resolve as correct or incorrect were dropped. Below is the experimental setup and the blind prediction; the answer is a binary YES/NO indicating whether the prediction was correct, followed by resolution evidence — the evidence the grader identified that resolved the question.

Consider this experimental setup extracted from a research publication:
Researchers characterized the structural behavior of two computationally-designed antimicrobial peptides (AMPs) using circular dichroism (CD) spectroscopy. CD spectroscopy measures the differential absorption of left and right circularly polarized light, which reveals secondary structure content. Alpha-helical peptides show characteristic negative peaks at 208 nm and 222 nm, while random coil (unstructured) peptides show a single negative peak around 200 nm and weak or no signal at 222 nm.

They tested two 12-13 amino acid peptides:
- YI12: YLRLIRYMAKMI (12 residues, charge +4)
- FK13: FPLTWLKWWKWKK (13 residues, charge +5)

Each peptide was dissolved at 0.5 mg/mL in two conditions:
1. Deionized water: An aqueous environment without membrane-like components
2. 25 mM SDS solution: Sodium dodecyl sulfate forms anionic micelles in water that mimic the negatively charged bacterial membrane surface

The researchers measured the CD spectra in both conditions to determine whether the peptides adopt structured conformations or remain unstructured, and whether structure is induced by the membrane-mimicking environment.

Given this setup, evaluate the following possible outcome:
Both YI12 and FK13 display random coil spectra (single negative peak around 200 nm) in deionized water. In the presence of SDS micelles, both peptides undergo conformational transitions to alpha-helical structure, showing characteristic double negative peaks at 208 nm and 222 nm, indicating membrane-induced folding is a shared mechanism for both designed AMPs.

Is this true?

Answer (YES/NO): YES